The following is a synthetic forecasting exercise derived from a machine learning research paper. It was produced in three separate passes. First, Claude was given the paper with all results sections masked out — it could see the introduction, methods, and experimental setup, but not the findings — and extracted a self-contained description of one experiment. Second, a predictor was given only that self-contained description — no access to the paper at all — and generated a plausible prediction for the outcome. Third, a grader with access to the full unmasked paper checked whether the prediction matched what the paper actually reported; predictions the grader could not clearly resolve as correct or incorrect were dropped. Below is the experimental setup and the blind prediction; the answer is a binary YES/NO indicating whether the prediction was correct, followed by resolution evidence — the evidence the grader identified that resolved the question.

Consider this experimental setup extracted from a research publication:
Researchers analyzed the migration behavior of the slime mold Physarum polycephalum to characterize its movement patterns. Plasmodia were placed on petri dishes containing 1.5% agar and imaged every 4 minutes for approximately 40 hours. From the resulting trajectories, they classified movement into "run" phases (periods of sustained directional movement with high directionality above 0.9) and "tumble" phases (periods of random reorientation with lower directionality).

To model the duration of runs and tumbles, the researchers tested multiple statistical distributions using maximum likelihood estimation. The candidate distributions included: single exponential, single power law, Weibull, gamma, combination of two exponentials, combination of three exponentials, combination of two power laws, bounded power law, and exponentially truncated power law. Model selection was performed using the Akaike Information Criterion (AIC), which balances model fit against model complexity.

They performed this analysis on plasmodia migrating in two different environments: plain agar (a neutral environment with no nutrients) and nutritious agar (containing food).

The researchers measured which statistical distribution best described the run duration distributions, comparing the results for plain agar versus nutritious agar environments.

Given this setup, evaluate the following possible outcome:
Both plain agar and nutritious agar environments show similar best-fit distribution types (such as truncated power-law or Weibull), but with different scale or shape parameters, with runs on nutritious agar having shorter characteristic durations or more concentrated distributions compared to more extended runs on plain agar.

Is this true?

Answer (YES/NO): NO